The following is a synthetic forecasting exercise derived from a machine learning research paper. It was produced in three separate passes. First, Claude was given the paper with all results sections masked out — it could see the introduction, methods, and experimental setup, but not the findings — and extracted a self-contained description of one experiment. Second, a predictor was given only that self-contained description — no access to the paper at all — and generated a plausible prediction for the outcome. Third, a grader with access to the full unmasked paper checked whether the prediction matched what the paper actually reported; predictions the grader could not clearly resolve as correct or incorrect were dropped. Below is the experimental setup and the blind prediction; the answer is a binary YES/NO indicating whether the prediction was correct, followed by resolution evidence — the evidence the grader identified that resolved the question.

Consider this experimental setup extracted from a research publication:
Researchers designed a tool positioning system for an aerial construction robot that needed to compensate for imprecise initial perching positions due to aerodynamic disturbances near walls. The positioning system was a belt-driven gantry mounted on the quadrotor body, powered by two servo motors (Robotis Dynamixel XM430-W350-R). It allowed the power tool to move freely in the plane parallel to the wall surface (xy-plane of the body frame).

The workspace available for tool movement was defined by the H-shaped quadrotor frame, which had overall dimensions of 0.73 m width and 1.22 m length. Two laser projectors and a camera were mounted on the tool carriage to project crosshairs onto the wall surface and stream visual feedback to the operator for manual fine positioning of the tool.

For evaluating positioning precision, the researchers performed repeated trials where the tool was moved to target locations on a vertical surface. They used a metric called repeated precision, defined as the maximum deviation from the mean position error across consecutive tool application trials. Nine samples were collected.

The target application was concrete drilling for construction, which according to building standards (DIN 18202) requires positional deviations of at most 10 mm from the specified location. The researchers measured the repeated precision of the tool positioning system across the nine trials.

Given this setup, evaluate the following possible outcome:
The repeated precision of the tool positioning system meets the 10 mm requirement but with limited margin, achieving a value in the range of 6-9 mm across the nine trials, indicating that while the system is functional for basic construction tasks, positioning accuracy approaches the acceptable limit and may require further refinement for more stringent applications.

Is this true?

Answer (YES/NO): NO